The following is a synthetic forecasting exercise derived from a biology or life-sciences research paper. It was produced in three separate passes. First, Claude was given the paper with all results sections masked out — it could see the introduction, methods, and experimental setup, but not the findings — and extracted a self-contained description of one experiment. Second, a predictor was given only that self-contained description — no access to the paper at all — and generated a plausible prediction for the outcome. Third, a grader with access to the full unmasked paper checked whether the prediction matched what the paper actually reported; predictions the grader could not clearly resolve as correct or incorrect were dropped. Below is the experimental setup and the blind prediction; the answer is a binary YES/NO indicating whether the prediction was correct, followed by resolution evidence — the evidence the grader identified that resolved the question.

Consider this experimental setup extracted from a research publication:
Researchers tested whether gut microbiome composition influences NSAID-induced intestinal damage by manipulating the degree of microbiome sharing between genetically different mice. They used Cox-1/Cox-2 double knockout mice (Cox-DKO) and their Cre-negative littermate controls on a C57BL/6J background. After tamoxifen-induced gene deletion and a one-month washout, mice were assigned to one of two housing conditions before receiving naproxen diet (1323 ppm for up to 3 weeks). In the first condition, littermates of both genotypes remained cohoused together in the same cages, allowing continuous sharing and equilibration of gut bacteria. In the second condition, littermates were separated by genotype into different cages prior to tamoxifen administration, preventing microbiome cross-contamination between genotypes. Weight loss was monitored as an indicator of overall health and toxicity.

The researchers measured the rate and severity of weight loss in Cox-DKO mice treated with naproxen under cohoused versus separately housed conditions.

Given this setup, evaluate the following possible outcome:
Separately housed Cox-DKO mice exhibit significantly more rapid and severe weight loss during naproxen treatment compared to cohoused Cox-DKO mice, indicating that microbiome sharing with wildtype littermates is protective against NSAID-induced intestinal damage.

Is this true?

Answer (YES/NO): YES